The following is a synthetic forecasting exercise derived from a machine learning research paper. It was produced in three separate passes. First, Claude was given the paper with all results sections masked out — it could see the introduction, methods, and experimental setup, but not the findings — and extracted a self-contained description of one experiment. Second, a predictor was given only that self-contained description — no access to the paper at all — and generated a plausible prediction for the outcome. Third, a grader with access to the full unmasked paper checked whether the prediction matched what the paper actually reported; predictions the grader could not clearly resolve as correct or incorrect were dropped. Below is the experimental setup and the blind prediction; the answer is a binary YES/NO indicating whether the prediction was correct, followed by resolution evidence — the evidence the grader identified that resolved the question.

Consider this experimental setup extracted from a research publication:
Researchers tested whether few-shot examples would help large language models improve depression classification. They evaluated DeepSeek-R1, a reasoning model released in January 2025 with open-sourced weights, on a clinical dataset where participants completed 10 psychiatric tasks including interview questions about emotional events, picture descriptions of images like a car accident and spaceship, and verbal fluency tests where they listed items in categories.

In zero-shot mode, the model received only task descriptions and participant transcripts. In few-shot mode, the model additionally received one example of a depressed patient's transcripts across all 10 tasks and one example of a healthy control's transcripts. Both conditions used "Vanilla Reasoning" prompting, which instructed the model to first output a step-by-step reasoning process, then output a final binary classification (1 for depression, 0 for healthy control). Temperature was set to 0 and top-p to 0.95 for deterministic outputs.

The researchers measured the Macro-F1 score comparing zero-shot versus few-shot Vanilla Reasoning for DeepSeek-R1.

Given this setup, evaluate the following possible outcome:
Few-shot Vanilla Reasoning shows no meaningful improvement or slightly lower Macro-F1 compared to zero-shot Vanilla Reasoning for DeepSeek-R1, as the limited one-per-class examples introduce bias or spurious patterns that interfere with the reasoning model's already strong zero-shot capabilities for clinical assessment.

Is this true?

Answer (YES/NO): NO